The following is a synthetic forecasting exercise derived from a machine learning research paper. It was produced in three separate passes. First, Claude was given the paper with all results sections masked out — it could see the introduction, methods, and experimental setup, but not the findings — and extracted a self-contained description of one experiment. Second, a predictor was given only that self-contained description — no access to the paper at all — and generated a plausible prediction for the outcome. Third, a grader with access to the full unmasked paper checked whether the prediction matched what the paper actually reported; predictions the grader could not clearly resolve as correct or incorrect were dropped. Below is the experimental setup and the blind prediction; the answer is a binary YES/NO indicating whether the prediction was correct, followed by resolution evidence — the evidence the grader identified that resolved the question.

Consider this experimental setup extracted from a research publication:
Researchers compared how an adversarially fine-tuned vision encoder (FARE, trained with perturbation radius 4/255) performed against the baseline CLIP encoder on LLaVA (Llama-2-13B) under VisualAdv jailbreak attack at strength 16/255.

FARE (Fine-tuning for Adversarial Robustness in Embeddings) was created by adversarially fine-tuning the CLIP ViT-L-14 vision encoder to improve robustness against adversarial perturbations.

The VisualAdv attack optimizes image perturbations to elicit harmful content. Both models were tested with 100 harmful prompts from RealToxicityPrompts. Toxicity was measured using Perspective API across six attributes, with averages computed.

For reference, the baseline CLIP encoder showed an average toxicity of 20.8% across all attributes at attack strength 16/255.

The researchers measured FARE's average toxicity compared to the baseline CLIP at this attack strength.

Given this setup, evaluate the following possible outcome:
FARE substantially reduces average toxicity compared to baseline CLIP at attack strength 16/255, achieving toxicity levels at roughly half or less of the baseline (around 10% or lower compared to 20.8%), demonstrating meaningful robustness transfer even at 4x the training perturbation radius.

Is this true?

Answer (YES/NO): NO